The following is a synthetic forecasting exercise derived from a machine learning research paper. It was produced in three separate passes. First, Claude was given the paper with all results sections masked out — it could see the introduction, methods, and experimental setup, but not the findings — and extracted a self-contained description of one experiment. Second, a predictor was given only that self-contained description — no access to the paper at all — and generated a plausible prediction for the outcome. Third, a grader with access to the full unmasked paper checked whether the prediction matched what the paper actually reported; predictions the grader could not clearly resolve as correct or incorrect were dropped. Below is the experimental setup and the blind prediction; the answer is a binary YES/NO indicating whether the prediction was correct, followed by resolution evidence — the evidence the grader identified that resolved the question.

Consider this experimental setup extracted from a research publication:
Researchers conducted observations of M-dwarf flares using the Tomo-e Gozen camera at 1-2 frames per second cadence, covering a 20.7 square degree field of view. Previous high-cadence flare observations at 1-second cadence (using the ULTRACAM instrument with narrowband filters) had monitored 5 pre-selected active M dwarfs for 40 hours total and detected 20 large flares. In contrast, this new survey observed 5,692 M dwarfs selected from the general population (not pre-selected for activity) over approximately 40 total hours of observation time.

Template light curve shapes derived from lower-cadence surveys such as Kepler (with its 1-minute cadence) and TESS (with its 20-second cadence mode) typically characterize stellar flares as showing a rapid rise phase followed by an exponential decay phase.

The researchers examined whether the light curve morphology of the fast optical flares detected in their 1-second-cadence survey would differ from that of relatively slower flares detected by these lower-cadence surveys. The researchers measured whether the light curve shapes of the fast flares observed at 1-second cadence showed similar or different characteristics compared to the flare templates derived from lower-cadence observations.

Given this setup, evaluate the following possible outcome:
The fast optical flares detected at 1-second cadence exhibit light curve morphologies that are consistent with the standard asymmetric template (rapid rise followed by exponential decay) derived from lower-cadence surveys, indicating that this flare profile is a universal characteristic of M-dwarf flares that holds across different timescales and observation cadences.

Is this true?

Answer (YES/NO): NO